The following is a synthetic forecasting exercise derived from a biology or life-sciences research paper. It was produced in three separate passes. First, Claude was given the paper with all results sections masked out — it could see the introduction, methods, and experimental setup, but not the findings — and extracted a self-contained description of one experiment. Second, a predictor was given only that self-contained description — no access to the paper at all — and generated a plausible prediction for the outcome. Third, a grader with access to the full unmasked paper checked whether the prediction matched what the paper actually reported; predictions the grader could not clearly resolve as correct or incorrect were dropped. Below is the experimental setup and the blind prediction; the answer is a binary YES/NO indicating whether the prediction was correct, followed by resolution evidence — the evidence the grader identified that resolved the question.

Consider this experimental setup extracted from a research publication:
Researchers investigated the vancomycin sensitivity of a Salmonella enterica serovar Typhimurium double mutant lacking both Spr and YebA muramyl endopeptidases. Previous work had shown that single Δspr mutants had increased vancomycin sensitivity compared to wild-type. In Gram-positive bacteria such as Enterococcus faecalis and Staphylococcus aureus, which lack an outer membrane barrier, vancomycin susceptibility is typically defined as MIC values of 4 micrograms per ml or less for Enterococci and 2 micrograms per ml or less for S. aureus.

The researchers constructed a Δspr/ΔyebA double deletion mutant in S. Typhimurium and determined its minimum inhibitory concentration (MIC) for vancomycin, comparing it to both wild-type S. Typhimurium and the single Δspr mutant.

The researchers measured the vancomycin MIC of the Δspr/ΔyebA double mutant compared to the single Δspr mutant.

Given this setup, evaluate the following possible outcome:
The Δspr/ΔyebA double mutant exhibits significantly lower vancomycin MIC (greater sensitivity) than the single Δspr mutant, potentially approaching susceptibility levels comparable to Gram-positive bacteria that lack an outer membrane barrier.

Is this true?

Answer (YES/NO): YES